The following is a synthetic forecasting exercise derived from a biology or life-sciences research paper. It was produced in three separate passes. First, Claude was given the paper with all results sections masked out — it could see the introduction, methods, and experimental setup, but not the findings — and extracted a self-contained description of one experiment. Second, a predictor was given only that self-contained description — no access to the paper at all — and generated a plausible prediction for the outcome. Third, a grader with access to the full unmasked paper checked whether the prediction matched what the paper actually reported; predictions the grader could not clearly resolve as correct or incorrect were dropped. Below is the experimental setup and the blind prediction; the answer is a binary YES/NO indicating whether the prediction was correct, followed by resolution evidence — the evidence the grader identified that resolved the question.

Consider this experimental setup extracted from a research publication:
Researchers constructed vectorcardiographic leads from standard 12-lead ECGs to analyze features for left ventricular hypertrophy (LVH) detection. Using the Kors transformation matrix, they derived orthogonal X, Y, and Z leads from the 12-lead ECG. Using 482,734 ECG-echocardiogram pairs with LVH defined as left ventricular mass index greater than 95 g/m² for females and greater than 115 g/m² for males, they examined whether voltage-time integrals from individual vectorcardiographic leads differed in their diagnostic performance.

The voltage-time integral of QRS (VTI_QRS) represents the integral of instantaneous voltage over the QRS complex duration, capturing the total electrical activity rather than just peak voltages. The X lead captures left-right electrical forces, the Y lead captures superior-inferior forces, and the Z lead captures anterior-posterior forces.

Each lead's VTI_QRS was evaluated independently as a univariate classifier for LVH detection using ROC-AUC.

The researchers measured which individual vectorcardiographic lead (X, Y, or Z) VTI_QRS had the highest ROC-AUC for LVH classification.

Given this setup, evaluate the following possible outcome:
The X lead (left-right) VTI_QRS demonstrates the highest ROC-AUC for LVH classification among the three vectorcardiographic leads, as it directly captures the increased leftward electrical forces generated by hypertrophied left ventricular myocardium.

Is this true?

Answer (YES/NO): NO